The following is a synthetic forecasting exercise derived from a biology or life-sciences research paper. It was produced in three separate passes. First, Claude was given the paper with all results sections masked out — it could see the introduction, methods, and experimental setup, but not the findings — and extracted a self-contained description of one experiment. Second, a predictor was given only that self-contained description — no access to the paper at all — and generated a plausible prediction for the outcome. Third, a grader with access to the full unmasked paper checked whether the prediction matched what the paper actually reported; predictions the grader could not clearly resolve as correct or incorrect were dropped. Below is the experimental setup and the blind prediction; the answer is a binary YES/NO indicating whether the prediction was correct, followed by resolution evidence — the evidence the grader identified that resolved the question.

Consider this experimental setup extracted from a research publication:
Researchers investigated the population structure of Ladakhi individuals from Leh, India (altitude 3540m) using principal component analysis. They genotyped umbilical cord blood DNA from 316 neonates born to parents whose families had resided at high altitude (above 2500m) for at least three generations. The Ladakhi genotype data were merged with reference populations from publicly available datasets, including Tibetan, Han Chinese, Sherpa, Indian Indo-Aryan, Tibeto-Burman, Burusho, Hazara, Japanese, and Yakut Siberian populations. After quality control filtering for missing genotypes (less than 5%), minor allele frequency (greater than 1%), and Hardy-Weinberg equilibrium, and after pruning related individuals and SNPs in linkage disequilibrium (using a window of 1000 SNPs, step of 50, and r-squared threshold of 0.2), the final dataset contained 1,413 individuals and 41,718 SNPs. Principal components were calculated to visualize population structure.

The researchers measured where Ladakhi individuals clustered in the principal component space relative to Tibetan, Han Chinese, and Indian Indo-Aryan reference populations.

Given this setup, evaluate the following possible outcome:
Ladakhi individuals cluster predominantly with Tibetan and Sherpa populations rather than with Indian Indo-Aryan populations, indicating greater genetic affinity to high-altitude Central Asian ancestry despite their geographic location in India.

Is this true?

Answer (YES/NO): NO